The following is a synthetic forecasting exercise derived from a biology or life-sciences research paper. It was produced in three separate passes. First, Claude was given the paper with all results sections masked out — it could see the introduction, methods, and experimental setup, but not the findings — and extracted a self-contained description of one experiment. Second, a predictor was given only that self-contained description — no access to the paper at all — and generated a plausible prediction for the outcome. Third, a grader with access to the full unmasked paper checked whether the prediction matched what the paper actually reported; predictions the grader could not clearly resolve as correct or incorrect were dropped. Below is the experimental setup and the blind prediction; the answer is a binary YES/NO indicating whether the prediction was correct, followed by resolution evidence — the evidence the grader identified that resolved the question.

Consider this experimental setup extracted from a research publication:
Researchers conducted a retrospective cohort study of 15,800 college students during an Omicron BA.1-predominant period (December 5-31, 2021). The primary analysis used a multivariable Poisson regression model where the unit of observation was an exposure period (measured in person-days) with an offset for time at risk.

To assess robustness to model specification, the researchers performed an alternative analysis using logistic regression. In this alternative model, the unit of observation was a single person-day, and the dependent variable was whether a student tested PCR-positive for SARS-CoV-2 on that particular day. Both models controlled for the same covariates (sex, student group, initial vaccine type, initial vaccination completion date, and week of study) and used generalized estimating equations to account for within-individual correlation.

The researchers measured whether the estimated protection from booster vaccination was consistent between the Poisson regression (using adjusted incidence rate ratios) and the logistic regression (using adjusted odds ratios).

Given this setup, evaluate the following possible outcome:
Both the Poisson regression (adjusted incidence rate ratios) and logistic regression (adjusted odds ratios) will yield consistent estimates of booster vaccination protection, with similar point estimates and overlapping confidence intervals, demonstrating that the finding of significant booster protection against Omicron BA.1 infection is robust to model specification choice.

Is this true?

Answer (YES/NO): YES